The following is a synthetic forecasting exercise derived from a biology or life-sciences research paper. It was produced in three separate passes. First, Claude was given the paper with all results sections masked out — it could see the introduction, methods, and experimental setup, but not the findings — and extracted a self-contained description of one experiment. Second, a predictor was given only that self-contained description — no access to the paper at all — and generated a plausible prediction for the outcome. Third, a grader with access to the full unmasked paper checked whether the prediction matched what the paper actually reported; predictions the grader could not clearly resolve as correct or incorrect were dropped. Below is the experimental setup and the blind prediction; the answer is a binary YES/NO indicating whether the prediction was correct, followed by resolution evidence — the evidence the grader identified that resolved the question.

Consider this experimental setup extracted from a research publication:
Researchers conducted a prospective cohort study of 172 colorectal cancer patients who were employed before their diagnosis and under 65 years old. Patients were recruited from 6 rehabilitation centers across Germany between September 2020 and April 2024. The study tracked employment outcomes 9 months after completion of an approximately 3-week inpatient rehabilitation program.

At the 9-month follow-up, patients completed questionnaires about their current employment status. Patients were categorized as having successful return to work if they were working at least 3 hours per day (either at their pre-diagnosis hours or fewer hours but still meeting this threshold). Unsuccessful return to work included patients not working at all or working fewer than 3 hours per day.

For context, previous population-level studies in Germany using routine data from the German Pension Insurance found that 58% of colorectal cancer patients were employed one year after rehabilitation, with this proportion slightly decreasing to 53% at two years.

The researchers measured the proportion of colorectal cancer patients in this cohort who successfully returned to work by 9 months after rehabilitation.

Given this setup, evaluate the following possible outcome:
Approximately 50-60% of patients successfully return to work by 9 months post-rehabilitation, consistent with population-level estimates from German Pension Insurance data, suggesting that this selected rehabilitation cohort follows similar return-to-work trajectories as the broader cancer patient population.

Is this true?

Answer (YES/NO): NO